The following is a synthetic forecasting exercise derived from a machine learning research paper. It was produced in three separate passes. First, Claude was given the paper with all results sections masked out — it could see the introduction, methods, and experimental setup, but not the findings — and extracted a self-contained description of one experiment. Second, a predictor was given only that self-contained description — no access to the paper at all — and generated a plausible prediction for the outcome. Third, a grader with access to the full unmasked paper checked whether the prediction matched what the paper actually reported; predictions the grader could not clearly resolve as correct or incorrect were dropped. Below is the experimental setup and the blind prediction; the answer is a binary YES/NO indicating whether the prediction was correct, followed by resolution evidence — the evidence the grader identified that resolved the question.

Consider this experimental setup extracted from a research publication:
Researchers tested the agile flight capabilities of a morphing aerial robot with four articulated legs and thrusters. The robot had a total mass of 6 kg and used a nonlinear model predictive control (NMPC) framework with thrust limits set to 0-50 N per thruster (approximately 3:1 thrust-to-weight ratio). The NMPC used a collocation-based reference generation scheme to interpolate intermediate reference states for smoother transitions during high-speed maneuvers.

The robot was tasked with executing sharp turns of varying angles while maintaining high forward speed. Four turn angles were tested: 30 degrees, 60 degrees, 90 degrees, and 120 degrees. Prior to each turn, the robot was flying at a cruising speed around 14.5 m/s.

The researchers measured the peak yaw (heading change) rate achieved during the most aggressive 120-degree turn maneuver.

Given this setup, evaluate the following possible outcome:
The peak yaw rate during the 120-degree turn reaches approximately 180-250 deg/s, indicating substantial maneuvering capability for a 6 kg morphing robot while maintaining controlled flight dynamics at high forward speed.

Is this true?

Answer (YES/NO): YES